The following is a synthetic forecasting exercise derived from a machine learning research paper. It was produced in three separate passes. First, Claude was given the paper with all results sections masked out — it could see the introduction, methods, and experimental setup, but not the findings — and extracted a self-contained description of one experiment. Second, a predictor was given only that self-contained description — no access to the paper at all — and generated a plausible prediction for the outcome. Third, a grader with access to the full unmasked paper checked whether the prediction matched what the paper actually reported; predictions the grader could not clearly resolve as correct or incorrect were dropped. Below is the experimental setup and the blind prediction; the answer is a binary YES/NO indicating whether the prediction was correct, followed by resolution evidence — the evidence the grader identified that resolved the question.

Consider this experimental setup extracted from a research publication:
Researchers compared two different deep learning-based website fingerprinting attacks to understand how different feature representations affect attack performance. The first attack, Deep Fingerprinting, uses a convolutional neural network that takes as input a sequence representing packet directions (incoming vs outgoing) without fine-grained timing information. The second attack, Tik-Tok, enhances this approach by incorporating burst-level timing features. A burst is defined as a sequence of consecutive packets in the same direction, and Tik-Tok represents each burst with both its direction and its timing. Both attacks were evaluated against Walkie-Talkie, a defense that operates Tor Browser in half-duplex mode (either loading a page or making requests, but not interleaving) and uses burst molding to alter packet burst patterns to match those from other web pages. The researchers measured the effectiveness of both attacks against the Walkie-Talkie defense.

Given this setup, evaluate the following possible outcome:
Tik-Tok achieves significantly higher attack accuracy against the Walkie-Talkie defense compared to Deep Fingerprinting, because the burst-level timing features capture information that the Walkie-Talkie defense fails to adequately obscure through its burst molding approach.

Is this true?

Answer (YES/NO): YES